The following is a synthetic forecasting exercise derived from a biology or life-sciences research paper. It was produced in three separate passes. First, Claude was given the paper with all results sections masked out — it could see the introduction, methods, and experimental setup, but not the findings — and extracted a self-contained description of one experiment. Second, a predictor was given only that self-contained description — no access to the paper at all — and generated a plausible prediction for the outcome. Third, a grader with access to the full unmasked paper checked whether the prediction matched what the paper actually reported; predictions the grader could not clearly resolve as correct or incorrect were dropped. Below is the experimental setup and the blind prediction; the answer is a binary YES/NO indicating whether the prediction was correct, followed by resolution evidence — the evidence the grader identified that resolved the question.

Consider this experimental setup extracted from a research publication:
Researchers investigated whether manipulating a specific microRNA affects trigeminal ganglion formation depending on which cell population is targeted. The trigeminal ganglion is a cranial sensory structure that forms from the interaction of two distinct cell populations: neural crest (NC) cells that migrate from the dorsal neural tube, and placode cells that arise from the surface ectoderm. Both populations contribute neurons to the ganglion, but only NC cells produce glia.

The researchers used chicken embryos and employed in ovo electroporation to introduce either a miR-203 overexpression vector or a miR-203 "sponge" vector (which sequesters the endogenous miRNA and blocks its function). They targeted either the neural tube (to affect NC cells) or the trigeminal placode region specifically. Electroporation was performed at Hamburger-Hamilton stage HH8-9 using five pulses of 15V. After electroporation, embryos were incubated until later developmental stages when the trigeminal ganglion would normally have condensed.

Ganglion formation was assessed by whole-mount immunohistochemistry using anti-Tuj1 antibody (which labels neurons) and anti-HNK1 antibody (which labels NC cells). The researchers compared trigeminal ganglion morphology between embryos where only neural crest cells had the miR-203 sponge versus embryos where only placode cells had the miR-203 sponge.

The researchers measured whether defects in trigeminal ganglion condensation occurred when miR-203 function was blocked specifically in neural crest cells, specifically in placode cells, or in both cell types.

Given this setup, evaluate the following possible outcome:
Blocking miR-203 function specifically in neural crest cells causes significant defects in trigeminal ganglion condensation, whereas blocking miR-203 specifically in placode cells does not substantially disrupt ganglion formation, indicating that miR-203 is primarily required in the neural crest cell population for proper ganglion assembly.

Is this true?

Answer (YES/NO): NO